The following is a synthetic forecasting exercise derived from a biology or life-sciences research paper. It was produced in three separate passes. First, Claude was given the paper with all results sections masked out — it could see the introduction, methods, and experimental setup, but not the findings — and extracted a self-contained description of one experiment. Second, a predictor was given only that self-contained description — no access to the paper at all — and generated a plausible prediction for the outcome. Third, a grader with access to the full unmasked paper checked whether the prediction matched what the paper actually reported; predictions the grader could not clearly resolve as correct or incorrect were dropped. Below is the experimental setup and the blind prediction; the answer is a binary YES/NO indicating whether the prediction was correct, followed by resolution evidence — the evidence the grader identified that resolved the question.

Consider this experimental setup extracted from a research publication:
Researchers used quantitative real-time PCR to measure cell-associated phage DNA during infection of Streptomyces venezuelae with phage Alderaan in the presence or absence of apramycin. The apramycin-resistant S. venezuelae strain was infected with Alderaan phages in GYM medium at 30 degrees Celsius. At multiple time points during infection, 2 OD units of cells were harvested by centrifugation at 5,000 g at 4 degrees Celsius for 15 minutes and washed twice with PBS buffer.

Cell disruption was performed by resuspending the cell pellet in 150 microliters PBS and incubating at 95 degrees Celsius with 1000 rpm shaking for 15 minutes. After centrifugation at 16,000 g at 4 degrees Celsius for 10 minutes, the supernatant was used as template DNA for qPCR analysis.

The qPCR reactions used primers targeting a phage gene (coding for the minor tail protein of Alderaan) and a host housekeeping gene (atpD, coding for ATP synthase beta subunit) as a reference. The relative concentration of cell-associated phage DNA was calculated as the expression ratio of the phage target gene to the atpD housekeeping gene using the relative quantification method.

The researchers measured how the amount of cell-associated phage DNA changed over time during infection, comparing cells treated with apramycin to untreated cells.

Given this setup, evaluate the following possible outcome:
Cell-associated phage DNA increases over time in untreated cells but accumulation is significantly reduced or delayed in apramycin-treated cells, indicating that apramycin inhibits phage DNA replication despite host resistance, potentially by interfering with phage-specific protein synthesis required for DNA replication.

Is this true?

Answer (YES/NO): YES